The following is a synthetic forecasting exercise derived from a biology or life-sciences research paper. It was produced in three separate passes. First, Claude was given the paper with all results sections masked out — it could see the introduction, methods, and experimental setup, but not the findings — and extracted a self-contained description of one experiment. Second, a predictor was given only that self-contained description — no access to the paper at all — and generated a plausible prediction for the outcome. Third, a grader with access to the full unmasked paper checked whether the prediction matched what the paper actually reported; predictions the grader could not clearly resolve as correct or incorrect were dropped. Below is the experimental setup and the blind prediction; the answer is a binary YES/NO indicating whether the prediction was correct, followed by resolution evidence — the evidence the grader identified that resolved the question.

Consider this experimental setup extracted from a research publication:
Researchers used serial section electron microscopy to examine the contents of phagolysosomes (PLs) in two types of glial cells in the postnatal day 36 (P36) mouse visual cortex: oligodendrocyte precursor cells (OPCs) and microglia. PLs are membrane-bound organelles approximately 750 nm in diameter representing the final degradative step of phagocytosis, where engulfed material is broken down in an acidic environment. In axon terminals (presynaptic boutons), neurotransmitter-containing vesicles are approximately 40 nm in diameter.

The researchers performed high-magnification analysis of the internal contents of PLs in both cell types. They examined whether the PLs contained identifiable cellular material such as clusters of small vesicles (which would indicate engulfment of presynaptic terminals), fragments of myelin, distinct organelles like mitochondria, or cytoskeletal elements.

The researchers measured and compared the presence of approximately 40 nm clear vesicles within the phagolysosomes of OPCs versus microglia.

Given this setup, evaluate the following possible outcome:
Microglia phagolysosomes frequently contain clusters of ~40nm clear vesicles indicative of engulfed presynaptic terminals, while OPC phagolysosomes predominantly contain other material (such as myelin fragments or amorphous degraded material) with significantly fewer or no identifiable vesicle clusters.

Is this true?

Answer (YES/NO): NO